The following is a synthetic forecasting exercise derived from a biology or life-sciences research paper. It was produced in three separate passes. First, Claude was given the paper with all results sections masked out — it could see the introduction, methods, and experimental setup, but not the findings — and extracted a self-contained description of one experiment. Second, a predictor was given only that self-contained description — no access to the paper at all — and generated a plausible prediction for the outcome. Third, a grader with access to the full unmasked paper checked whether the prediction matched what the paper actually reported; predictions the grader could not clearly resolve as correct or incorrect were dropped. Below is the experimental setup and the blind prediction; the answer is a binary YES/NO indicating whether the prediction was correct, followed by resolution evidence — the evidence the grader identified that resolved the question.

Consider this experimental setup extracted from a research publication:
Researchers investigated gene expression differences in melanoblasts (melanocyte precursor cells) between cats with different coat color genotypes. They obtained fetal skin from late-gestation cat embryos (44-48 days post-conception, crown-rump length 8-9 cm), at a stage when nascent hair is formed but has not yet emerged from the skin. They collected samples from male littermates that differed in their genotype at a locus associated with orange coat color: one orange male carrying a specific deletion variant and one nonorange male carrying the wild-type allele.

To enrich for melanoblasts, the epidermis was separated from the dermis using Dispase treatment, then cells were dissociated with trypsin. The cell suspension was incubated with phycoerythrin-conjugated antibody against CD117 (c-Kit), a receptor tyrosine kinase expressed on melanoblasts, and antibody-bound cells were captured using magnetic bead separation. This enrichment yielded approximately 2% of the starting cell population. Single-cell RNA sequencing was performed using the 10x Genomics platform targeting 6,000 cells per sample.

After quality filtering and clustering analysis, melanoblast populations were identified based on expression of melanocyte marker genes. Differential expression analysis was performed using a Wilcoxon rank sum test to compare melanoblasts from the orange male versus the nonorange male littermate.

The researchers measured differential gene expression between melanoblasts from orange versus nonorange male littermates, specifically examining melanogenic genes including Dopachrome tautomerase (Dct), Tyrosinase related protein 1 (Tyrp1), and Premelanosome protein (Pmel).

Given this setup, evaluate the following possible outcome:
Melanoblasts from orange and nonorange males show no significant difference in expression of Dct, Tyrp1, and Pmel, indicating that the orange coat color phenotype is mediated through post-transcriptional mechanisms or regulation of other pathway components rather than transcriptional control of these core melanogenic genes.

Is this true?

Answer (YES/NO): NO